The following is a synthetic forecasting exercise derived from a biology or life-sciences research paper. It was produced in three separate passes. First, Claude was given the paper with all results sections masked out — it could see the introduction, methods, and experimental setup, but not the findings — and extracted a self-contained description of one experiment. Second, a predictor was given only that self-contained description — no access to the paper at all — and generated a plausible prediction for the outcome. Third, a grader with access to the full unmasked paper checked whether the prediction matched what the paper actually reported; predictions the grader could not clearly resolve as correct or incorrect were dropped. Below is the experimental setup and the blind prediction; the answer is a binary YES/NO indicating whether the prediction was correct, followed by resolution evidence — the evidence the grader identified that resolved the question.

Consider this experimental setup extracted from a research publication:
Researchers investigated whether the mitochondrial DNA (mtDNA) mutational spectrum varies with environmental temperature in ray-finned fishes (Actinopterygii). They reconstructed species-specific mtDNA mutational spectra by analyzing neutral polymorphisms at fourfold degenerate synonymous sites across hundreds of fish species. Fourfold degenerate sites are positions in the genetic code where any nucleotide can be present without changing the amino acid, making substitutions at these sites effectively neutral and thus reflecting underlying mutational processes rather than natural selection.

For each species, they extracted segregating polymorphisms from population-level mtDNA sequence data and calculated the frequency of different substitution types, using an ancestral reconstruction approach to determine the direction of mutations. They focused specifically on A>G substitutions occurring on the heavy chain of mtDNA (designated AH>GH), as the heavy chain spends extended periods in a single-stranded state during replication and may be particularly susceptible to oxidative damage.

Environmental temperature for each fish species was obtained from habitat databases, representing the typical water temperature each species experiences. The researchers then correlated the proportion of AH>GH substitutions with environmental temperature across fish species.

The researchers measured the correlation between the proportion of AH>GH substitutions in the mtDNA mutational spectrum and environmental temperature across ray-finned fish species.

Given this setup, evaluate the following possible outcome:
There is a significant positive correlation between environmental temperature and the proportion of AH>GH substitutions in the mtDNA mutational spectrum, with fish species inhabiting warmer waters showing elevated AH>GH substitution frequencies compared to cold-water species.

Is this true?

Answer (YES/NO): YES